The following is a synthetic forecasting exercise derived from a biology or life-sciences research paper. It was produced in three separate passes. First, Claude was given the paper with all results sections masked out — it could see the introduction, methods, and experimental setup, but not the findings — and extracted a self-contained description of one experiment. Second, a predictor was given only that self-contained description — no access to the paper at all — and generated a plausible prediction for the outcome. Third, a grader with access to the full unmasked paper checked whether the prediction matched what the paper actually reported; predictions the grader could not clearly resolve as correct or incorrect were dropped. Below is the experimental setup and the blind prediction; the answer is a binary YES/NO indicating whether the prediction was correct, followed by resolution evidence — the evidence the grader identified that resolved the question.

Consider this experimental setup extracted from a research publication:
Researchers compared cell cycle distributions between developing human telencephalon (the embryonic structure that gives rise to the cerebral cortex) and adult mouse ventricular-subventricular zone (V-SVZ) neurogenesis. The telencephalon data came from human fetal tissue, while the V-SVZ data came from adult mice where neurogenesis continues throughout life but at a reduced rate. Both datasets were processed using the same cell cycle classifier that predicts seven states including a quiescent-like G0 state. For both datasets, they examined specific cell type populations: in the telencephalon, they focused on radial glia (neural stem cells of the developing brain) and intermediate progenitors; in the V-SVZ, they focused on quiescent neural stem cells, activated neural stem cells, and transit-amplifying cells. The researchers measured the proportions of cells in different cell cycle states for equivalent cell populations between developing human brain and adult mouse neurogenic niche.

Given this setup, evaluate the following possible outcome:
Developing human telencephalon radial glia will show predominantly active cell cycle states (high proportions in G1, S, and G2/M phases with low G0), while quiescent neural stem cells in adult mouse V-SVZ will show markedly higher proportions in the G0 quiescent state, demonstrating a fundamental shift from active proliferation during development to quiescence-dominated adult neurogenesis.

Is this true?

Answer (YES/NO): NO